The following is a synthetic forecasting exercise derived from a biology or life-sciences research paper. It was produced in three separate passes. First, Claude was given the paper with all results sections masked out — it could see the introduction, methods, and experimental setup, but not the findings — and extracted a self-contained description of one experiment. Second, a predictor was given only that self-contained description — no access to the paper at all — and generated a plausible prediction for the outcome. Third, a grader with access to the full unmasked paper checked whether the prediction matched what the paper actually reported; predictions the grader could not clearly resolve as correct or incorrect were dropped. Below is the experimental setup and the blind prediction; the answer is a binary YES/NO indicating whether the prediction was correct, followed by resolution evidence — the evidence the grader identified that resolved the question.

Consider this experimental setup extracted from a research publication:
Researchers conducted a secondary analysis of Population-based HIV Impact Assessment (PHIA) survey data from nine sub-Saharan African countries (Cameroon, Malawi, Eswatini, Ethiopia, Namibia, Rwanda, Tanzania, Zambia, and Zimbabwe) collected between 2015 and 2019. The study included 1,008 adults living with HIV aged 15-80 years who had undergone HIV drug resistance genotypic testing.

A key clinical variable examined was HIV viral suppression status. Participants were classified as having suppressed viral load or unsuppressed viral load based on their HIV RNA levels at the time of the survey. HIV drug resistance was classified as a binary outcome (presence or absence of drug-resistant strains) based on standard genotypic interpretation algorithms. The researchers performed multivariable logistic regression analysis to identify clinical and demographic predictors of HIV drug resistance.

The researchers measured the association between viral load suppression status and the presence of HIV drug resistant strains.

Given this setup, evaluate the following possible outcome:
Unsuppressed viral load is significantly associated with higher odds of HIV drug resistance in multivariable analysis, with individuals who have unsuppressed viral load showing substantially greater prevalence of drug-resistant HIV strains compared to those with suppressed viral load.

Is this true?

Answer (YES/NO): YES